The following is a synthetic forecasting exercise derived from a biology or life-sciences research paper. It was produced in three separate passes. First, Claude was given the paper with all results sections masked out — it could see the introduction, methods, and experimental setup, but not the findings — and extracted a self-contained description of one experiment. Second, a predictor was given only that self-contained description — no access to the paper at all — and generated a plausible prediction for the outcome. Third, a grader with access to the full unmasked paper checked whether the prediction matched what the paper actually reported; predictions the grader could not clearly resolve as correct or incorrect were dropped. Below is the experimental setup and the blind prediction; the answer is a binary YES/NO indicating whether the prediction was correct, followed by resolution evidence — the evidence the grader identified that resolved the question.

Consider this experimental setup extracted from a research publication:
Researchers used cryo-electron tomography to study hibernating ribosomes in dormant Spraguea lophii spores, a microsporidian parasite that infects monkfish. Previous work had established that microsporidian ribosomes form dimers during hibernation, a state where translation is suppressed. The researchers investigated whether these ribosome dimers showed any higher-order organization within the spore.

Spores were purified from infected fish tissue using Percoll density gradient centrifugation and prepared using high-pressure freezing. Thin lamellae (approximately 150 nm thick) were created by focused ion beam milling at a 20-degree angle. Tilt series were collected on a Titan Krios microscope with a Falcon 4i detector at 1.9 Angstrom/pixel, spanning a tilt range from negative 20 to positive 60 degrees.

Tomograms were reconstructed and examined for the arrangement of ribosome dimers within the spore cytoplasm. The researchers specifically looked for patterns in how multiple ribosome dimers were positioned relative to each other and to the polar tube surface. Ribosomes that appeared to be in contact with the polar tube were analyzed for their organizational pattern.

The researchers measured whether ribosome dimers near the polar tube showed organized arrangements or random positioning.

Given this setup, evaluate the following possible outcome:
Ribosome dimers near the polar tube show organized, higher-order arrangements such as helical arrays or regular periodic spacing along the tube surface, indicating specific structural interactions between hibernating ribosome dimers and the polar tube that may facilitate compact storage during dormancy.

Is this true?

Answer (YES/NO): YES